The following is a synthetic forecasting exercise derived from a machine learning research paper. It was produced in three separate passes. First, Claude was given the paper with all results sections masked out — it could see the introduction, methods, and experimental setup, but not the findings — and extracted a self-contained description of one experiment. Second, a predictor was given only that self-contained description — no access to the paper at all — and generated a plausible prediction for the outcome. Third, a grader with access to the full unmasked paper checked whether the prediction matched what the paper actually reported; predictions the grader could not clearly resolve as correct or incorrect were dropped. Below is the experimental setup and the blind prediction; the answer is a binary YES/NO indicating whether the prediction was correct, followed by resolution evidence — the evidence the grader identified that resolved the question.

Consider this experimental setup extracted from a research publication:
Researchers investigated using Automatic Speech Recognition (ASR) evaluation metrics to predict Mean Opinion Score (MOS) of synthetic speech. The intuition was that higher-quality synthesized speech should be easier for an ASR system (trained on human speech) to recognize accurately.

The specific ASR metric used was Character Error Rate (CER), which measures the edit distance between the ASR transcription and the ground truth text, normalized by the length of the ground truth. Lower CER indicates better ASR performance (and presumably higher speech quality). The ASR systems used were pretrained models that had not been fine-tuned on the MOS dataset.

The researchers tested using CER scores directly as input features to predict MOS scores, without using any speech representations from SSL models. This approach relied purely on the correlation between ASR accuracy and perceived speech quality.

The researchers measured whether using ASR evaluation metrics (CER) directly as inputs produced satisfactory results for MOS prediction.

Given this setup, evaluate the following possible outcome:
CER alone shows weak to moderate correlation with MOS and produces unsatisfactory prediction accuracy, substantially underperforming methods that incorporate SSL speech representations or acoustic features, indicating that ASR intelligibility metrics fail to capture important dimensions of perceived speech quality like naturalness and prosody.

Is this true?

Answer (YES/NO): YES